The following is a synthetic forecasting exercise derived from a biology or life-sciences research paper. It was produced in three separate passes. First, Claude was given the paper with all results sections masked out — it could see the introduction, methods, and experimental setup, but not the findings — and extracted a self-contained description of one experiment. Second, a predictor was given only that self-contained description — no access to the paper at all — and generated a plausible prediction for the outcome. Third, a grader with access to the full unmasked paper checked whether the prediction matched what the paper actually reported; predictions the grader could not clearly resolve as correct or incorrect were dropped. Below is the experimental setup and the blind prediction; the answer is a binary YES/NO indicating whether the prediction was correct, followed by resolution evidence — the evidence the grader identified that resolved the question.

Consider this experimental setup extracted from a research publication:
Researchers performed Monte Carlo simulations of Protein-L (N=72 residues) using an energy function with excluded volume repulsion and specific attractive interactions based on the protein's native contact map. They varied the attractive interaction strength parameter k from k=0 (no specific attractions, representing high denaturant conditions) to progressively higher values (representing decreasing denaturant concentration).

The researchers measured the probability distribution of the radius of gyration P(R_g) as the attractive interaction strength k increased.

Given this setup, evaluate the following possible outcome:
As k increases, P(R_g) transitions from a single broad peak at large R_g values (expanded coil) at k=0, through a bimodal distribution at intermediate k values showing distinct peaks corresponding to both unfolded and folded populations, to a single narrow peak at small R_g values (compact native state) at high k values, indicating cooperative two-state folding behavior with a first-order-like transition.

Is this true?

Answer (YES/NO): NO